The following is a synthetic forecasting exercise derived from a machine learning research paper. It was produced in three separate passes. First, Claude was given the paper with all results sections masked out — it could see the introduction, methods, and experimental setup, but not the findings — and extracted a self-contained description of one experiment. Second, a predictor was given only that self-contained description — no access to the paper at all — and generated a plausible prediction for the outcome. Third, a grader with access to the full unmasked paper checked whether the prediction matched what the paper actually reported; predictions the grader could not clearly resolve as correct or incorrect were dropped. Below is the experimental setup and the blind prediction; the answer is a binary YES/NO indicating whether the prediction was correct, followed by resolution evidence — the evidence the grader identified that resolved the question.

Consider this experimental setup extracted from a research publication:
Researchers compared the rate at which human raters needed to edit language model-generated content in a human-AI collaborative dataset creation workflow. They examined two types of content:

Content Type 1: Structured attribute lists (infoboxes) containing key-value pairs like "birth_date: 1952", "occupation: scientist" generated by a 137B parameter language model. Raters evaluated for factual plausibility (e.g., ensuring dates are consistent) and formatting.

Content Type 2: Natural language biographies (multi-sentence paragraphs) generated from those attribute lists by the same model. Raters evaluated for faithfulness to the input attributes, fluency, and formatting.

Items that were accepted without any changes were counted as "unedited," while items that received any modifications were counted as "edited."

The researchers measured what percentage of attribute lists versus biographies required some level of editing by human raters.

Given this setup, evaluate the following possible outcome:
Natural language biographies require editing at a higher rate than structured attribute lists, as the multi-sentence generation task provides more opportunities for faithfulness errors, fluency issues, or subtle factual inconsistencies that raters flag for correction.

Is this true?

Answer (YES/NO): YES